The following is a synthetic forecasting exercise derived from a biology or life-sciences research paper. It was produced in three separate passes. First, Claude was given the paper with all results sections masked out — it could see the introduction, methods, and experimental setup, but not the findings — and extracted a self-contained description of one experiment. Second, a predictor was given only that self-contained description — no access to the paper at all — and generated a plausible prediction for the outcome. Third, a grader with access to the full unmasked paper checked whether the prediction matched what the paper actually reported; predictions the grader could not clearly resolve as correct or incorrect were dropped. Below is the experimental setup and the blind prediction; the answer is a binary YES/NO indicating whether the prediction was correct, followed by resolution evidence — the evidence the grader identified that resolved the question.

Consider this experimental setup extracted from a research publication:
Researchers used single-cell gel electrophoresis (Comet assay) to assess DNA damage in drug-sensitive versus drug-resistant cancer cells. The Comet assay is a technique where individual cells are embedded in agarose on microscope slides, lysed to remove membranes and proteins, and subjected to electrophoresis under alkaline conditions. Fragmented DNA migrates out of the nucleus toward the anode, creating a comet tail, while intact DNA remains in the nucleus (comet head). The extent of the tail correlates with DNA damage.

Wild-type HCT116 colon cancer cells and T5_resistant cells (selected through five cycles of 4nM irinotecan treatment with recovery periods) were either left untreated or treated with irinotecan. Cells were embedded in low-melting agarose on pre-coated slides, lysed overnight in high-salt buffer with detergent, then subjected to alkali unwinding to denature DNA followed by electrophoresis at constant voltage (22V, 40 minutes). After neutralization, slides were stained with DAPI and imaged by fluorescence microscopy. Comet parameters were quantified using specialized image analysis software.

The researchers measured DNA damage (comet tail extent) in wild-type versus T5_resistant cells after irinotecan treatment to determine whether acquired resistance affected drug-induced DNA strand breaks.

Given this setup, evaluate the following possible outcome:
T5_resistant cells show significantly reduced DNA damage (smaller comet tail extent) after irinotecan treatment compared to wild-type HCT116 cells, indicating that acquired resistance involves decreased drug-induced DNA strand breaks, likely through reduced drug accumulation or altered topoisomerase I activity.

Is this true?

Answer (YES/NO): NO